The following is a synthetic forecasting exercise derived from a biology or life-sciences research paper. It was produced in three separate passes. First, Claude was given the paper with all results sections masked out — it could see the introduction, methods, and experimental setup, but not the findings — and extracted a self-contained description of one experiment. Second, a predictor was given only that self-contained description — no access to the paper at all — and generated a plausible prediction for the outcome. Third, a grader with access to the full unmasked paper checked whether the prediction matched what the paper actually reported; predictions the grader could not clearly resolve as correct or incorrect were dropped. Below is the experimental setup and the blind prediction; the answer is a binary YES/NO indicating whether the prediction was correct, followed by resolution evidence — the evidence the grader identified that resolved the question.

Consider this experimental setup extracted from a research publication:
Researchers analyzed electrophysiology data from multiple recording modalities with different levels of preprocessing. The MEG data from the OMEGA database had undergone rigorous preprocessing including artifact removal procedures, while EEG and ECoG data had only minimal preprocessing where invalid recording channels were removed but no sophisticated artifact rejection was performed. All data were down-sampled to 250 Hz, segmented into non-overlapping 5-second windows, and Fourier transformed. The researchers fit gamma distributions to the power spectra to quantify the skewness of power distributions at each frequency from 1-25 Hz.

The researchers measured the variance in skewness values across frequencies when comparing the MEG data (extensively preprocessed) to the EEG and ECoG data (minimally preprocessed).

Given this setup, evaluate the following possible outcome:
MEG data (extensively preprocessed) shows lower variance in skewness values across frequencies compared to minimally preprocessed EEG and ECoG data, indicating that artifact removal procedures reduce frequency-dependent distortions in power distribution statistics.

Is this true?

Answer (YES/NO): YES